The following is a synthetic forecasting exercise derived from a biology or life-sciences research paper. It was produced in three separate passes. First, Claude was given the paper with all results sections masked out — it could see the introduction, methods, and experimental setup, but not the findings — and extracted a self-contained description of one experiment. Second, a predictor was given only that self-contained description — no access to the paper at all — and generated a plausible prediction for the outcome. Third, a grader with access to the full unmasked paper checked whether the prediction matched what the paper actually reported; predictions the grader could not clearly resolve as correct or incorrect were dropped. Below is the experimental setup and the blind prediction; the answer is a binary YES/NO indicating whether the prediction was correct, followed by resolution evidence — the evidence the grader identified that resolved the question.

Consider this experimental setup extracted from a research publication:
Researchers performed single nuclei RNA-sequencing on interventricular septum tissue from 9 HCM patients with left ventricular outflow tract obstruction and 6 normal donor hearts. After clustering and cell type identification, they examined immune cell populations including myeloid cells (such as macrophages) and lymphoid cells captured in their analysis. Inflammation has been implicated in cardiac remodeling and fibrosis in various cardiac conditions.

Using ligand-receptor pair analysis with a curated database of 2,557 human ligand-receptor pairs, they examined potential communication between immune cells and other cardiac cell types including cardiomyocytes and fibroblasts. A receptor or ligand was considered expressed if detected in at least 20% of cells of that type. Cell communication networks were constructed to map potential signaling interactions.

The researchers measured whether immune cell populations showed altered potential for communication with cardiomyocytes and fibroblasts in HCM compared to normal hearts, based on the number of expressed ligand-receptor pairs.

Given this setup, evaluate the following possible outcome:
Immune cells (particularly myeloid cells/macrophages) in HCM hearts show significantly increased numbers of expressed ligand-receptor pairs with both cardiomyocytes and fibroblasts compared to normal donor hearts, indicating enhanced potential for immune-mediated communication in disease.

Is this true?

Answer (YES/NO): NO